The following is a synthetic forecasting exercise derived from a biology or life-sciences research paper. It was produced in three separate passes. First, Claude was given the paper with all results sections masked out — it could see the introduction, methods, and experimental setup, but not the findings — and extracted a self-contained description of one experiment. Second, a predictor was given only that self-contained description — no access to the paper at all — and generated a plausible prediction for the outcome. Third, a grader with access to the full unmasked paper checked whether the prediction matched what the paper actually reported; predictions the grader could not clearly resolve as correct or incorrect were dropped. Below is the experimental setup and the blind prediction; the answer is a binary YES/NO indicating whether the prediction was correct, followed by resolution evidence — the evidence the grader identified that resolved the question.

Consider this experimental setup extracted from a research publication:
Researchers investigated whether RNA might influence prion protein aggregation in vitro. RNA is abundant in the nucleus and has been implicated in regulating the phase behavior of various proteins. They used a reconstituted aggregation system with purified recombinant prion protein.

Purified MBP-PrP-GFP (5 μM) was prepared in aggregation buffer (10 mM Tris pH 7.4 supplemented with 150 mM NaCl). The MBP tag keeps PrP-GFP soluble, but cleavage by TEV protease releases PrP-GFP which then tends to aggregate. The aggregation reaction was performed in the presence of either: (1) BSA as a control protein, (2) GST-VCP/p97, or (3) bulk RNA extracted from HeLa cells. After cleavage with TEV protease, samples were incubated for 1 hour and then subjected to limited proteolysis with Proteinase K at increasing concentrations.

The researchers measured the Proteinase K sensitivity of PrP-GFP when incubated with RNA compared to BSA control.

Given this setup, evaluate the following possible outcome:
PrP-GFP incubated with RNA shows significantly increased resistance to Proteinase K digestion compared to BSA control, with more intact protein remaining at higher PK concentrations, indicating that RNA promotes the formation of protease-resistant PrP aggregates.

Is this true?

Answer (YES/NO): NO